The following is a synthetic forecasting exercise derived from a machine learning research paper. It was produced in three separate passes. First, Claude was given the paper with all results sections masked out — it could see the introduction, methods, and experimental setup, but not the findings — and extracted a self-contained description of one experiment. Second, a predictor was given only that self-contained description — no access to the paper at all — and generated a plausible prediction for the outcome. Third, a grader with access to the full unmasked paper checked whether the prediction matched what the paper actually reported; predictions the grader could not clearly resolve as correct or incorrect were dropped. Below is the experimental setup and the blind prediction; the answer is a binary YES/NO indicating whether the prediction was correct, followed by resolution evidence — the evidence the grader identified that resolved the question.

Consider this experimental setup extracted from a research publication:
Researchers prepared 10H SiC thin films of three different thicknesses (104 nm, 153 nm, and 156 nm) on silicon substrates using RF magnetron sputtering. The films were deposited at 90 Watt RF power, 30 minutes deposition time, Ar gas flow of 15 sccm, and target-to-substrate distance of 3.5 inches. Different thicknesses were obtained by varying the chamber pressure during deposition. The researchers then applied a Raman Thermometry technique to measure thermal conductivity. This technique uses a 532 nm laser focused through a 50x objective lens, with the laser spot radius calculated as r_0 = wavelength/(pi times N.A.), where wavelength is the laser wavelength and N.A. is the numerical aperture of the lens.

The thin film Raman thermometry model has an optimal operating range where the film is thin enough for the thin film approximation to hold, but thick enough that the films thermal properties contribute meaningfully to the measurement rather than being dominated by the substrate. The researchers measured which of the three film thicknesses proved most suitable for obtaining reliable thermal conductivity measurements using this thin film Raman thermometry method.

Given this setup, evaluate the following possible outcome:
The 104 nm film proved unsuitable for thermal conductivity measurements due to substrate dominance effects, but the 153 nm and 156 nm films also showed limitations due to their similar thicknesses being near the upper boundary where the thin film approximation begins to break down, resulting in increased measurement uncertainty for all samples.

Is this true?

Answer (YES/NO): NO